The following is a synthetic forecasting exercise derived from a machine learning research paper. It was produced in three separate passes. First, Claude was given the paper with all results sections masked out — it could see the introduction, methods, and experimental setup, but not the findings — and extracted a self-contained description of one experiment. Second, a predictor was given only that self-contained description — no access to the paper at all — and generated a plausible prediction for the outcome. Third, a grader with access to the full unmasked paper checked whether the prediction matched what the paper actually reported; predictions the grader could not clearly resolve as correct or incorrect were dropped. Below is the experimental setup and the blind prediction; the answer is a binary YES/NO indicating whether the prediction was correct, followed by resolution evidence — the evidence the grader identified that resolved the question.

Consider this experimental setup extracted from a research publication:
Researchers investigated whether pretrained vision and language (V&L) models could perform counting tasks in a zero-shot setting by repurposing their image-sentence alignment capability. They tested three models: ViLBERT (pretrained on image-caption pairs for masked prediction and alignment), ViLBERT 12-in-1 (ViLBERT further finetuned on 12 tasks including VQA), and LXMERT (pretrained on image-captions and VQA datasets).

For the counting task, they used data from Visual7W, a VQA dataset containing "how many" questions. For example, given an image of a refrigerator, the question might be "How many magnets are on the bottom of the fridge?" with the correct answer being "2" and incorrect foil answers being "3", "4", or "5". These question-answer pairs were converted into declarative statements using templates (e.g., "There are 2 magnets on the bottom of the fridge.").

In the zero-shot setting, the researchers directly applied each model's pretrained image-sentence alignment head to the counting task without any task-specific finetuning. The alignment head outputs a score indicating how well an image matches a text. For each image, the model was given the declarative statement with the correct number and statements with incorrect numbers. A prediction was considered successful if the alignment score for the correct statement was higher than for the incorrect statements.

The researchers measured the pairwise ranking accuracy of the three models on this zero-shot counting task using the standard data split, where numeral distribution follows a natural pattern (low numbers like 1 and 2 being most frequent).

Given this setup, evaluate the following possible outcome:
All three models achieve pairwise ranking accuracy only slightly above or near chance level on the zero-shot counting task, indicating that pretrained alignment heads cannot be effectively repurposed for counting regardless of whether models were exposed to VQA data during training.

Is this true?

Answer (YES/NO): NO